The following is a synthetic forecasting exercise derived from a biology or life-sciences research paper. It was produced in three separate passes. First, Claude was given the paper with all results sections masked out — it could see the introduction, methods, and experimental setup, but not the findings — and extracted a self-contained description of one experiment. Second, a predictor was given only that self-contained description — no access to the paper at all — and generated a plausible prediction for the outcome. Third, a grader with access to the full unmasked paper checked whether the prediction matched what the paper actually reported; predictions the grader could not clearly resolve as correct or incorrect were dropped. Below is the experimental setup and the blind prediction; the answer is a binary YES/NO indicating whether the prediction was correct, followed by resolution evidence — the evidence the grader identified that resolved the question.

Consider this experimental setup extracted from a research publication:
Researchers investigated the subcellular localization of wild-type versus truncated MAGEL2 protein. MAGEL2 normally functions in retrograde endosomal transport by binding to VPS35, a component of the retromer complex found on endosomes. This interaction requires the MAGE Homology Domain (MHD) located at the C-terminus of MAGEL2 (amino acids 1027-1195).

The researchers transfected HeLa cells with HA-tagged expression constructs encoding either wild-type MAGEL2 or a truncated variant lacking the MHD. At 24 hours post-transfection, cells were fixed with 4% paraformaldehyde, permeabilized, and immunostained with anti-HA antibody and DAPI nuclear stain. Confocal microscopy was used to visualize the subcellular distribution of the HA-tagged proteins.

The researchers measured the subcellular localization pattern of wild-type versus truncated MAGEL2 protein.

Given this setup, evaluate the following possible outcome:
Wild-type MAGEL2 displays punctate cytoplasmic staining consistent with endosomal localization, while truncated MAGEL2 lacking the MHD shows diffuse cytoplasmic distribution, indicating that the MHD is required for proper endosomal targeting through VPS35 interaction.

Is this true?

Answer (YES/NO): NO